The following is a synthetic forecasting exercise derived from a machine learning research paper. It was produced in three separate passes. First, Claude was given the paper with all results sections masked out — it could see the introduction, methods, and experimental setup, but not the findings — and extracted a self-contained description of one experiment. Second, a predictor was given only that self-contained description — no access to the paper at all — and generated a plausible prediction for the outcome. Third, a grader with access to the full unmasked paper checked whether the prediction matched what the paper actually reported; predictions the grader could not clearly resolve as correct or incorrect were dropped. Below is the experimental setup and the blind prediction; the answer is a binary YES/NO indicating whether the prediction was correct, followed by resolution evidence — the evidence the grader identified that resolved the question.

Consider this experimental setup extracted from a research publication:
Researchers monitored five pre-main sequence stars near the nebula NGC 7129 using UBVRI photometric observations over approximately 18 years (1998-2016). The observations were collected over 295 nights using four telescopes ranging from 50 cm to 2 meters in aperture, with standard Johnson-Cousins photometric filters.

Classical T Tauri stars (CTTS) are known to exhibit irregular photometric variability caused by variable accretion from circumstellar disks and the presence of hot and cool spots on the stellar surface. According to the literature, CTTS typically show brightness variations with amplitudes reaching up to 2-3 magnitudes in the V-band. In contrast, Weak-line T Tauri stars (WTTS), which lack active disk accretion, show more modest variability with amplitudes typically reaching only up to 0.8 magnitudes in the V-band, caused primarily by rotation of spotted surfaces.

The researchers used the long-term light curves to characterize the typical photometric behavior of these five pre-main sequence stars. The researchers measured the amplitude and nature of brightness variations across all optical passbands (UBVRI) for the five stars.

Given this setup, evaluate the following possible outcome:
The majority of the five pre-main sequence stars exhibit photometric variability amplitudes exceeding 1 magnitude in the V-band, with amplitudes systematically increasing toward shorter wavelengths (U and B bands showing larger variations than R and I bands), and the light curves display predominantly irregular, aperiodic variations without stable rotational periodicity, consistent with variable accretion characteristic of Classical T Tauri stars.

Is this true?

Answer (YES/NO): NO